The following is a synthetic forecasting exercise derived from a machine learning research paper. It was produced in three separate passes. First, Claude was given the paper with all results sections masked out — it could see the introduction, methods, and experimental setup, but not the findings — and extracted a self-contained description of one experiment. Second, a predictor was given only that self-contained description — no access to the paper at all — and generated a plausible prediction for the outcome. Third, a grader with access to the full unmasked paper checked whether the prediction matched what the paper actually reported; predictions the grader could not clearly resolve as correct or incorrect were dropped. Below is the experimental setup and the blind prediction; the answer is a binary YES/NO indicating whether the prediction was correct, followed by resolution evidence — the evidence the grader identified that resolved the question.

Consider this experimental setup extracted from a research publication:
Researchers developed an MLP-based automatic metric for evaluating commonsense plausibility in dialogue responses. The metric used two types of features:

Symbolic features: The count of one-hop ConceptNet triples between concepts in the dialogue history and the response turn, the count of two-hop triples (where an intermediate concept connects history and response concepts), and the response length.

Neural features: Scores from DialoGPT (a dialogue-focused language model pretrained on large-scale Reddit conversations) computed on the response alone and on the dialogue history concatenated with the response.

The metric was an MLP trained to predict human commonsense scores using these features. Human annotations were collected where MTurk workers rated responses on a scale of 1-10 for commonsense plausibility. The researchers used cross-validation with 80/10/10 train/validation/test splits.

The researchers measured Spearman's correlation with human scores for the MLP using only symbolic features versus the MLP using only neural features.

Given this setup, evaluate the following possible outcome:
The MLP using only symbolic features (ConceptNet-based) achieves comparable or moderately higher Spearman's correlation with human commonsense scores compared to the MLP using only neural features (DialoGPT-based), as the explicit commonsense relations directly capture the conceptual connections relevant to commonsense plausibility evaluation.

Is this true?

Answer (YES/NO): YES